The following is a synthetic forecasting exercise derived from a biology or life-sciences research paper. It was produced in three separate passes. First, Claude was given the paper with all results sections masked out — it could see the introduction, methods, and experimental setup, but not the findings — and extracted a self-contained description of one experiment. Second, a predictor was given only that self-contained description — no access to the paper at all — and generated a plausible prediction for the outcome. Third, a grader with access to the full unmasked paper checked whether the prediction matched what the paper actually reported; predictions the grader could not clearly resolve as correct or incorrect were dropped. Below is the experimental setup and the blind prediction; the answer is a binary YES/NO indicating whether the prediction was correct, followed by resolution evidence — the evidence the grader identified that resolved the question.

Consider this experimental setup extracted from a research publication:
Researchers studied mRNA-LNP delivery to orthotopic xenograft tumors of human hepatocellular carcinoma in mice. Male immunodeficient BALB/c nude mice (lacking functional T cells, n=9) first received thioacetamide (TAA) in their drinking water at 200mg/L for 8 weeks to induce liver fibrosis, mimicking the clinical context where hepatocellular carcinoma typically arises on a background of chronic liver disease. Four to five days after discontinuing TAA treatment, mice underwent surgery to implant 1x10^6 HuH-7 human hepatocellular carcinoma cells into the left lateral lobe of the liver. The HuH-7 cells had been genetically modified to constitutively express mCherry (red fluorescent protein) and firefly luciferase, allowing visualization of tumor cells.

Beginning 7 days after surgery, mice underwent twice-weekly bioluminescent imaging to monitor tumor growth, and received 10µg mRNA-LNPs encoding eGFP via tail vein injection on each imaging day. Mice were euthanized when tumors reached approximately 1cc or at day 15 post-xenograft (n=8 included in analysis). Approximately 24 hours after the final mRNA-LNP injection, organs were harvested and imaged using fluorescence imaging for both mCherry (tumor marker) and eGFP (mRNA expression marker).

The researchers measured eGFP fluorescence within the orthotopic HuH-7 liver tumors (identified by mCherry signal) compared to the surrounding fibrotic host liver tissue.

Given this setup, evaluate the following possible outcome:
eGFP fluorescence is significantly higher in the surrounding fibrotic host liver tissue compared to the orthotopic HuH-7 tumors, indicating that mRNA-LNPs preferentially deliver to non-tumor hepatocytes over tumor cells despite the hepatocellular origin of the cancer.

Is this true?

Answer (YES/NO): NO